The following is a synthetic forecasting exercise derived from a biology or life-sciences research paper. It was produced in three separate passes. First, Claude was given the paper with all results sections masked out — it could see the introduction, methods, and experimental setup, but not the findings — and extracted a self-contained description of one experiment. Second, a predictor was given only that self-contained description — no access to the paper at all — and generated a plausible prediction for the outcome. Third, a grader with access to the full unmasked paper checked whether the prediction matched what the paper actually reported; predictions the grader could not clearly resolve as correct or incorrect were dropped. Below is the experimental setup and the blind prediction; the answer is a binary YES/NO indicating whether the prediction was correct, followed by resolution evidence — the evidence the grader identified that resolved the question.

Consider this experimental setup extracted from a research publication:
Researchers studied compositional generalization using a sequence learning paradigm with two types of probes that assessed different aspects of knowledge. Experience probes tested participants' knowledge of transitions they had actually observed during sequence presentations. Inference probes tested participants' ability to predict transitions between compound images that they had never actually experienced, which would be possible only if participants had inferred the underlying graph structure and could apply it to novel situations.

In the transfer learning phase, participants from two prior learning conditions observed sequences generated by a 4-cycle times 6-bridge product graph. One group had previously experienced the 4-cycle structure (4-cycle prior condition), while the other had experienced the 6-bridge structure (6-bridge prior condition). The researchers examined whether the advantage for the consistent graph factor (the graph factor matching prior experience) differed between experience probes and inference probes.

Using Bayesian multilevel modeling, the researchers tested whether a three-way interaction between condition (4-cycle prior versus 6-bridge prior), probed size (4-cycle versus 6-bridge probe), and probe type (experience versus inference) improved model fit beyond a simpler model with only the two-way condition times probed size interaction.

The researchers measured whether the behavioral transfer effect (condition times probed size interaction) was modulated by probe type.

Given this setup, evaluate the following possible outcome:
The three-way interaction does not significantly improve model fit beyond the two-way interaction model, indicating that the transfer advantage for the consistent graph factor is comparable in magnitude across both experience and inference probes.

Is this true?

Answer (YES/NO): NO